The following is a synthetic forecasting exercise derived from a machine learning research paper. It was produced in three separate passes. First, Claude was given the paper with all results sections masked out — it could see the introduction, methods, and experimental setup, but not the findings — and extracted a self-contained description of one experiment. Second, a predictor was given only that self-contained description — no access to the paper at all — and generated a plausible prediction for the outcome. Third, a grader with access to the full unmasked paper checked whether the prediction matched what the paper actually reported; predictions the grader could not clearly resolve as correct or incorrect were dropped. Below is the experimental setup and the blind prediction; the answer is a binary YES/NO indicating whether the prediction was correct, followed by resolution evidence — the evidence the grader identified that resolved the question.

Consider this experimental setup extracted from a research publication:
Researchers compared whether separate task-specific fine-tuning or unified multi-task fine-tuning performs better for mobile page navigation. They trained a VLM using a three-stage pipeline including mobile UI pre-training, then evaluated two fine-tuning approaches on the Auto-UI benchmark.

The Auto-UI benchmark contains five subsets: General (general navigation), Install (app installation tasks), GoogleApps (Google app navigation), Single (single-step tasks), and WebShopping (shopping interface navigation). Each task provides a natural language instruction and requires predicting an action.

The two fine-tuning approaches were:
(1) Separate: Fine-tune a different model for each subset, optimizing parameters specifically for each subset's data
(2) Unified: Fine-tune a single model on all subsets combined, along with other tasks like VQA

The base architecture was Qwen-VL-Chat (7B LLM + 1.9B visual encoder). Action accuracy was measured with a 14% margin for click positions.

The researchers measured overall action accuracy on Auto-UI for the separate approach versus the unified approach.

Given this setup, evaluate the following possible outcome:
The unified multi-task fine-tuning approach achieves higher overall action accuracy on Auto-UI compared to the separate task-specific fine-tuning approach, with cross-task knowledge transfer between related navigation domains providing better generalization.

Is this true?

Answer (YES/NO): NO